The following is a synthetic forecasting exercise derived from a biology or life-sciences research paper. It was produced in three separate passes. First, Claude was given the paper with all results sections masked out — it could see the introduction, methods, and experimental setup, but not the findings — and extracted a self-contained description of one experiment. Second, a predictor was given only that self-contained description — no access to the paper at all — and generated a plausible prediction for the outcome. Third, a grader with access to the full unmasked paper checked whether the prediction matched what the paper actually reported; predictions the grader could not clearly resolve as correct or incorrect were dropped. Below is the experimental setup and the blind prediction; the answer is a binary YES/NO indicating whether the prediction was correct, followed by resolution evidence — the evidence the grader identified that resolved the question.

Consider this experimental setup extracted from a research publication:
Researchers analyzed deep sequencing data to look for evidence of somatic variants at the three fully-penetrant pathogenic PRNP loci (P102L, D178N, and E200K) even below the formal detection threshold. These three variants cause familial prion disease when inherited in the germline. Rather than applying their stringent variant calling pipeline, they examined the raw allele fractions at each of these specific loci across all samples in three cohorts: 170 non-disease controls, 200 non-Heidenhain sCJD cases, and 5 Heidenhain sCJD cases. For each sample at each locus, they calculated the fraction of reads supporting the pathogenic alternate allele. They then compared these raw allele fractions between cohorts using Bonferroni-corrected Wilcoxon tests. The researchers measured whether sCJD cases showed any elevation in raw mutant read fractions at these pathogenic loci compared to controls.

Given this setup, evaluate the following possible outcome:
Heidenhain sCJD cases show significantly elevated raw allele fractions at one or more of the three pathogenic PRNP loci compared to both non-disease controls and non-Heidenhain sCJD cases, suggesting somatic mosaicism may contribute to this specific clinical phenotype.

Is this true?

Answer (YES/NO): NO